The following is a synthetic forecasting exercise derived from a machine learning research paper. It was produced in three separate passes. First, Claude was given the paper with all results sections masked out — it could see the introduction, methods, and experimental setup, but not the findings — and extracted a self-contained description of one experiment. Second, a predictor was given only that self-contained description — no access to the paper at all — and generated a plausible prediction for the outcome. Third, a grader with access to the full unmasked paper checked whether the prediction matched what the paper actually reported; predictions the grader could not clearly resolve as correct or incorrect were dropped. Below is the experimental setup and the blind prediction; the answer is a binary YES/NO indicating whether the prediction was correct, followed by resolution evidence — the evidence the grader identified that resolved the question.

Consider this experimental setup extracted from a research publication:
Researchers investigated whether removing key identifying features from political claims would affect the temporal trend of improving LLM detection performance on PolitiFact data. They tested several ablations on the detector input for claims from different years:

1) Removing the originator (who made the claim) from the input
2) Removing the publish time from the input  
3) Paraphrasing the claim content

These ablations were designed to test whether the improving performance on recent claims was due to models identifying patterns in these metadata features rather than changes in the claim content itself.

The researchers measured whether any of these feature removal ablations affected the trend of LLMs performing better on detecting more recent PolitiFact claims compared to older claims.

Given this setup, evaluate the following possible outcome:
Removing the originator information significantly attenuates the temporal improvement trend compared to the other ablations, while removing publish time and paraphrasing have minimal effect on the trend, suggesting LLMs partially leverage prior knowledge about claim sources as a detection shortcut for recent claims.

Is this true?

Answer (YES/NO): NO